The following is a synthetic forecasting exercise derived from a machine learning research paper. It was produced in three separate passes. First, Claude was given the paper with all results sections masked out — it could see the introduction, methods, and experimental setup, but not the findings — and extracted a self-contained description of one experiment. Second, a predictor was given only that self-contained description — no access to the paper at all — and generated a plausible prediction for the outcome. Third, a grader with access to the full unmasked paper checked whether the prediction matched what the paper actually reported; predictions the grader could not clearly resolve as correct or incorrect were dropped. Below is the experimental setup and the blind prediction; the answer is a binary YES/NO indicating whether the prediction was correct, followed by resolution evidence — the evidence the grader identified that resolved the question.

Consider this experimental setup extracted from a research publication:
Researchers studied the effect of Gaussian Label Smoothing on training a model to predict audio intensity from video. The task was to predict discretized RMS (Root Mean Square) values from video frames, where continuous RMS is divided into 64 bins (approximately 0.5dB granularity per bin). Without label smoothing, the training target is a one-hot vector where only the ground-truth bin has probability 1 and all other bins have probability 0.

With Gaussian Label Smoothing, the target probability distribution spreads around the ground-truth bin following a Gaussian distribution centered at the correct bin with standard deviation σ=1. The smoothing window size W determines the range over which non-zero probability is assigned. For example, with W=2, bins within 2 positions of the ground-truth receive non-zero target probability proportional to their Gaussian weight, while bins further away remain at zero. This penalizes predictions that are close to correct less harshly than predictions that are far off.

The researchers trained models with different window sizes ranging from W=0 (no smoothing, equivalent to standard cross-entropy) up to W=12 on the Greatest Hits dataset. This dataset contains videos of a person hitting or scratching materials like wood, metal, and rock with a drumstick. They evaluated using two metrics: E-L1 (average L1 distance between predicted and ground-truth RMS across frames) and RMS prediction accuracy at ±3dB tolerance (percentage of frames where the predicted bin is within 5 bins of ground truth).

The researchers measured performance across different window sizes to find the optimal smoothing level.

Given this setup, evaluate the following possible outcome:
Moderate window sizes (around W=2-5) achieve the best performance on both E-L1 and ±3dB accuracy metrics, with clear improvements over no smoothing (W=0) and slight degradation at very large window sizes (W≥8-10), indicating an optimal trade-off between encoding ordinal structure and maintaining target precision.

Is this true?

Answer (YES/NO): NO